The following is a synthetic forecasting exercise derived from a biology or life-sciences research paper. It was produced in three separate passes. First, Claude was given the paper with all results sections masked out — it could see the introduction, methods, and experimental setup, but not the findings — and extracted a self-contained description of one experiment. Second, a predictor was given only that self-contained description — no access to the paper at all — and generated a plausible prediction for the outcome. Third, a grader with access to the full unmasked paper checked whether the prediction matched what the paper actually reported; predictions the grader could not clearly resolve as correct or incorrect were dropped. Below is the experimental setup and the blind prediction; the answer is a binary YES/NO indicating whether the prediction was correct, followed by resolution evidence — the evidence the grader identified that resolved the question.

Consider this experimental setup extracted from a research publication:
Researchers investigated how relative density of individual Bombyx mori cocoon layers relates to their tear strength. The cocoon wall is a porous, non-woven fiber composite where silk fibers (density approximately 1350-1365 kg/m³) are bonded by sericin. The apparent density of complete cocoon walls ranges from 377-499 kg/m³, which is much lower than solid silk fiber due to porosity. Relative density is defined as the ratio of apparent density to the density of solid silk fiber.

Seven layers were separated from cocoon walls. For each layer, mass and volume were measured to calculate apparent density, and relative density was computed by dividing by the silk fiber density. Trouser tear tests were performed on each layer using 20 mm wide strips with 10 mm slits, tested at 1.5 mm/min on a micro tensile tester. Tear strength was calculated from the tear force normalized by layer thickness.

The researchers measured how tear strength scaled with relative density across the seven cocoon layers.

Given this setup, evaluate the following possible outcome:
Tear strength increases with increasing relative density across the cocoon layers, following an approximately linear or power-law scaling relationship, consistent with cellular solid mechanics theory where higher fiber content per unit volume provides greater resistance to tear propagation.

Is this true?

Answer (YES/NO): NO